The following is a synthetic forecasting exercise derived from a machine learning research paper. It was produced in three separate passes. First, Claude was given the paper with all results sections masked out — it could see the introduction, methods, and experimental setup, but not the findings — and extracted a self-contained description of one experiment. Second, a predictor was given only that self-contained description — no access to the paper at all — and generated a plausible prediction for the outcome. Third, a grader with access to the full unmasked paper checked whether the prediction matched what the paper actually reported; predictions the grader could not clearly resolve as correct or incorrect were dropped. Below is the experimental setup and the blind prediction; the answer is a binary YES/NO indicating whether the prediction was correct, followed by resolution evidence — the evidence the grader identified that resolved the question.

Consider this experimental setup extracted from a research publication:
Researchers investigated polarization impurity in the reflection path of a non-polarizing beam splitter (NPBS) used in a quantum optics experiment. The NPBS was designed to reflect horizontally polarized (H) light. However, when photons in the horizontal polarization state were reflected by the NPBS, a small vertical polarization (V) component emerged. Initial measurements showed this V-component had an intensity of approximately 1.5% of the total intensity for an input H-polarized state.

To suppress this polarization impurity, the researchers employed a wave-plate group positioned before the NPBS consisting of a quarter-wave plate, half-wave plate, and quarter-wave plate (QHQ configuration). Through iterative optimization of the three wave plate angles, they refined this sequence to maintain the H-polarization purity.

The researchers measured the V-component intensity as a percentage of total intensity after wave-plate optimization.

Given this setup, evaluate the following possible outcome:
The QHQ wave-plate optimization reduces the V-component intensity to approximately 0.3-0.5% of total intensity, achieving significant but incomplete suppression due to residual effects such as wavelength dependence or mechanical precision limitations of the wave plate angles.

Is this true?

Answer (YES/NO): NO